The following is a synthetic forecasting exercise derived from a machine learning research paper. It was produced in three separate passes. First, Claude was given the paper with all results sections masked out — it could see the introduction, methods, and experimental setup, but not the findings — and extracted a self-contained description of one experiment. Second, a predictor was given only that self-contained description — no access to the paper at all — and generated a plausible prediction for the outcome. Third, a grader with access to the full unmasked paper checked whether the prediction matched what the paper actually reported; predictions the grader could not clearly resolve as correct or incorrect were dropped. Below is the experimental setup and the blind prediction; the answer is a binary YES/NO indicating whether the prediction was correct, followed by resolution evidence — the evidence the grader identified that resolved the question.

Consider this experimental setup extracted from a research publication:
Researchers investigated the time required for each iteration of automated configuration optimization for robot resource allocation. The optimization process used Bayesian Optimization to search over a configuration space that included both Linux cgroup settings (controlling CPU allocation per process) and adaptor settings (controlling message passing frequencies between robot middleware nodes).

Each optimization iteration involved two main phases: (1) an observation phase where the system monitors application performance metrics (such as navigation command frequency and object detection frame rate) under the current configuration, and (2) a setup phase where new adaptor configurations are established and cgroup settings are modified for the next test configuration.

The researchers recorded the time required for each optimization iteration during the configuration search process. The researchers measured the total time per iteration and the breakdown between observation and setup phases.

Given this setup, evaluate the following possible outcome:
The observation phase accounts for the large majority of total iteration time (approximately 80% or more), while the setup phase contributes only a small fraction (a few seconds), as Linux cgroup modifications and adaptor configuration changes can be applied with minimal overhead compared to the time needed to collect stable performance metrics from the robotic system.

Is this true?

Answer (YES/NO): NO